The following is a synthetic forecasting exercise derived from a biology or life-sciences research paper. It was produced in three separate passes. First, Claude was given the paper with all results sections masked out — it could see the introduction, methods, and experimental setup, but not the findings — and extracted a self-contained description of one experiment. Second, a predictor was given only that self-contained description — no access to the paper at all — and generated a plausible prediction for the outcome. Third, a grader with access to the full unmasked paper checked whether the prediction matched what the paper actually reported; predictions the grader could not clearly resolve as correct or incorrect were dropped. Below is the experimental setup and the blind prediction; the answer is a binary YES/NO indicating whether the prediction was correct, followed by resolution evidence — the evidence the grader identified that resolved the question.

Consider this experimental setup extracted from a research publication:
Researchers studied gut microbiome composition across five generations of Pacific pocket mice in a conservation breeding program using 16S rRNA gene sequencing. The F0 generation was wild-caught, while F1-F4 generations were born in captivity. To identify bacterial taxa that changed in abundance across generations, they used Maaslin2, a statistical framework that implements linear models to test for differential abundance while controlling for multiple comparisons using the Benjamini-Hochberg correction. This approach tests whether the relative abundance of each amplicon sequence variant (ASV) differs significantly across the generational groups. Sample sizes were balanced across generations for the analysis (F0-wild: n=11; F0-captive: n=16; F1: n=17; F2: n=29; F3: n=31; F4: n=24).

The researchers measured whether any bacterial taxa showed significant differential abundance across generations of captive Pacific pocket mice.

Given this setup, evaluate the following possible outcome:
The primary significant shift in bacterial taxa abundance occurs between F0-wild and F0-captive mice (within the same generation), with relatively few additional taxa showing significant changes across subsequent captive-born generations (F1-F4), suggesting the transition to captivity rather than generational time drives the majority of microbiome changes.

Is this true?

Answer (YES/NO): NO